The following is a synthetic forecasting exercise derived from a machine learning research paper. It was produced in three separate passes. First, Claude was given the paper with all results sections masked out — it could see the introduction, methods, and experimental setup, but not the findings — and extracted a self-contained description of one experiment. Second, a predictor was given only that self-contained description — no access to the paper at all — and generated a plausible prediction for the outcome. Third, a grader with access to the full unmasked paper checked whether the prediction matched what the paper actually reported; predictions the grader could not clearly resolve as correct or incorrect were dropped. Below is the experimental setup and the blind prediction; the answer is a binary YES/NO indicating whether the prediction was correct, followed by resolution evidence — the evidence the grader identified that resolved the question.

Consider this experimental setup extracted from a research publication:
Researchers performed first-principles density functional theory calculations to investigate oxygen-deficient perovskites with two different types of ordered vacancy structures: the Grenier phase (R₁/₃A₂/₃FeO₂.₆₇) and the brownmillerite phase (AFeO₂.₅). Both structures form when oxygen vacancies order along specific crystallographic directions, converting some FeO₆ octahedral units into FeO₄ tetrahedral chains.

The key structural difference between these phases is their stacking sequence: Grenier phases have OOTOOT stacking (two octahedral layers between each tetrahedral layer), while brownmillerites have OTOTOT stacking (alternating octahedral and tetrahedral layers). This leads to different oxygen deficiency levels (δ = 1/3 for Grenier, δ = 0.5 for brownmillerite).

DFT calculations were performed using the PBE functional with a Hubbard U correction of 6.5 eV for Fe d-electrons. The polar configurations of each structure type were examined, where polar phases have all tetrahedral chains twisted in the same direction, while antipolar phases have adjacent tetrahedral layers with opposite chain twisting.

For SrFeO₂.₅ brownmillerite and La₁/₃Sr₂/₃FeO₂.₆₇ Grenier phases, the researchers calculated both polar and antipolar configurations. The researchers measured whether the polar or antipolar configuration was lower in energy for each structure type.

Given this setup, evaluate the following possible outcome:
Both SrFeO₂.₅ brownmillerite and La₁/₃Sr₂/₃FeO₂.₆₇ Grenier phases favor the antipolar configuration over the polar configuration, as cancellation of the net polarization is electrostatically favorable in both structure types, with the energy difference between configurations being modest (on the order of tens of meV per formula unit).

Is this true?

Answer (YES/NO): NO